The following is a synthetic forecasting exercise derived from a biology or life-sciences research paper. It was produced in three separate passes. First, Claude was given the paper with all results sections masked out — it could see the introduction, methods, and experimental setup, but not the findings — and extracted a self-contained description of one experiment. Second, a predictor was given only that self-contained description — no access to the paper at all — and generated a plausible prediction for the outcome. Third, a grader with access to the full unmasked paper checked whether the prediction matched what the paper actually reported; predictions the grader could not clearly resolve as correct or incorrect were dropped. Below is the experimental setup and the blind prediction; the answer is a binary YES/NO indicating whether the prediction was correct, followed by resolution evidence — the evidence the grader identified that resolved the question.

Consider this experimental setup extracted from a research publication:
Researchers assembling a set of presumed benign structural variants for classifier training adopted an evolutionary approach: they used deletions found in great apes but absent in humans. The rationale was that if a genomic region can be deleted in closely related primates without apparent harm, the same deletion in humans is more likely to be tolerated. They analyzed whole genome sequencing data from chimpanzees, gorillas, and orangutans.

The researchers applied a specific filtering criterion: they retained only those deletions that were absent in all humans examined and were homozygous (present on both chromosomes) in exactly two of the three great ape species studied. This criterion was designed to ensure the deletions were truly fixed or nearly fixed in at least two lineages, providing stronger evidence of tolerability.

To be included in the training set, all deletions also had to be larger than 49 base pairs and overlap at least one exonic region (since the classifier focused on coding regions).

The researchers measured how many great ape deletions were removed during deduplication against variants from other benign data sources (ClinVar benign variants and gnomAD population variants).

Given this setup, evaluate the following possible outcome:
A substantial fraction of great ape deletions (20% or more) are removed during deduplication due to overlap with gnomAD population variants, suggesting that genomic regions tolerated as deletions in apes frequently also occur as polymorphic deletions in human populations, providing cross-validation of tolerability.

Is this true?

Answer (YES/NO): NO